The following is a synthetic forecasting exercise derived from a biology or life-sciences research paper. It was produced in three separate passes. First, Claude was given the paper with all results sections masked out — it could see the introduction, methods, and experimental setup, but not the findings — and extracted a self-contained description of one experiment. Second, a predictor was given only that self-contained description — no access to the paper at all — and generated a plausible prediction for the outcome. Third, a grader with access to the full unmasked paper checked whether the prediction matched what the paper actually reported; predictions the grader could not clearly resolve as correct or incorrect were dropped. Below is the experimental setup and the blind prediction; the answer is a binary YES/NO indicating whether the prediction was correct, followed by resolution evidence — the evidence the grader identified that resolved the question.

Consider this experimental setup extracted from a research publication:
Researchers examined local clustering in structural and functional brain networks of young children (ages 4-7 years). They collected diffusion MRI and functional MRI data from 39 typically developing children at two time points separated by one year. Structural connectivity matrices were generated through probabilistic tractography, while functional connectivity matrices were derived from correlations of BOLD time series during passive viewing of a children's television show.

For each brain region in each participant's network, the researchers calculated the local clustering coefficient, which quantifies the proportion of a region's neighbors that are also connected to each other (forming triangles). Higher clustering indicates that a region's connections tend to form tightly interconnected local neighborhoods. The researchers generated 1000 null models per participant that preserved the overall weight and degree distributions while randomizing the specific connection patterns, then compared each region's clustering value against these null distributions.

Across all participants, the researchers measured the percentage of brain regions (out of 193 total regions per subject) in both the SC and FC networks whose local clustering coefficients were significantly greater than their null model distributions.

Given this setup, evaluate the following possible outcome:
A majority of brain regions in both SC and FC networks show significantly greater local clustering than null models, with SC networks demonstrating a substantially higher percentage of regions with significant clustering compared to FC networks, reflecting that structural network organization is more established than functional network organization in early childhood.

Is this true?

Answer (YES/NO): NO